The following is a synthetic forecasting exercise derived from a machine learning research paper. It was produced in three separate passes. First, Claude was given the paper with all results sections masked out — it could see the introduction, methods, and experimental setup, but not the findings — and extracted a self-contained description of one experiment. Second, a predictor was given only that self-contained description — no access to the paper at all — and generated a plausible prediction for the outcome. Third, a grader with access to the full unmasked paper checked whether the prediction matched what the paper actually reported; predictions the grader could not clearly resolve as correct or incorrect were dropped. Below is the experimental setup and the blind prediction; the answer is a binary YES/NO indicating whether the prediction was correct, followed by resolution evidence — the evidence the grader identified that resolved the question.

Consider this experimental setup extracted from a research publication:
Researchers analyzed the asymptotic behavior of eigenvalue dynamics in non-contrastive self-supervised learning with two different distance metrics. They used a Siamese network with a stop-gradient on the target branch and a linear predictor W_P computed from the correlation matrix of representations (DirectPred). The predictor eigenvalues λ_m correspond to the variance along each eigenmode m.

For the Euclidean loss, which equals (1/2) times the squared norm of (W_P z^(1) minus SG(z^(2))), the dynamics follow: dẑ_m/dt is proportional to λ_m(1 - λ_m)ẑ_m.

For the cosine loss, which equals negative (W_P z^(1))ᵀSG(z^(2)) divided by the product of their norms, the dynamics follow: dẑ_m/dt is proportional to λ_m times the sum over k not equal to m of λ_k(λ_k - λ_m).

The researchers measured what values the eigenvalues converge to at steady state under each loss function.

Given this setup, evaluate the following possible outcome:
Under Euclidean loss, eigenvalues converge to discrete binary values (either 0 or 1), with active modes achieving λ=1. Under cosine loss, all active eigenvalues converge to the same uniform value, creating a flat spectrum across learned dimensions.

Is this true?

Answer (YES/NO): NO